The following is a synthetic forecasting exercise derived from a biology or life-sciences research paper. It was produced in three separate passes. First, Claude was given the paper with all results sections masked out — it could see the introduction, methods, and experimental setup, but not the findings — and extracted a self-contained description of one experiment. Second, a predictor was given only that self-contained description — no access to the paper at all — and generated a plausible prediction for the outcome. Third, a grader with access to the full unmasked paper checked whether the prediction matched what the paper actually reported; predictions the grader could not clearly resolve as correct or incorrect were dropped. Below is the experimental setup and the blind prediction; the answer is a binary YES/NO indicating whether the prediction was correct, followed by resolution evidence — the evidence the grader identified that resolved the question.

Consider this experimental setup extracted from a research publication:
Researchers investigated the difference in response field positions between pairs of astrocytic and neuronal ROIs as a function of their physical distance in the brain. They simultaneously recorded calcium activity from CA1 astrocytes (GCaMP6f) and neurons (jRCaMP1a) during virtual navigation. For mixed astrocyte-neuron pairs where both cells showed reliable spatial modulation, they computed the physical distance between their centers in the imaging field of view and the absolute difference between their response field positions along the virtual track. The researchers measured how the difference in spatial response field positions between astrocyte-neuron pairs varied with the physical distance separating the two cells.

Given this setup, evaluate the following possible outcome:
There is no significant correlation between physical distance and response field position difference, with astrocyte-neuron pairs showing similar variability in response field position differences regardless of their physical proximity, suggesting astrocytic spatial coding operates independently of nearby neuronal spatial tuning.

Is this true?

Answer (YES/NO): YES